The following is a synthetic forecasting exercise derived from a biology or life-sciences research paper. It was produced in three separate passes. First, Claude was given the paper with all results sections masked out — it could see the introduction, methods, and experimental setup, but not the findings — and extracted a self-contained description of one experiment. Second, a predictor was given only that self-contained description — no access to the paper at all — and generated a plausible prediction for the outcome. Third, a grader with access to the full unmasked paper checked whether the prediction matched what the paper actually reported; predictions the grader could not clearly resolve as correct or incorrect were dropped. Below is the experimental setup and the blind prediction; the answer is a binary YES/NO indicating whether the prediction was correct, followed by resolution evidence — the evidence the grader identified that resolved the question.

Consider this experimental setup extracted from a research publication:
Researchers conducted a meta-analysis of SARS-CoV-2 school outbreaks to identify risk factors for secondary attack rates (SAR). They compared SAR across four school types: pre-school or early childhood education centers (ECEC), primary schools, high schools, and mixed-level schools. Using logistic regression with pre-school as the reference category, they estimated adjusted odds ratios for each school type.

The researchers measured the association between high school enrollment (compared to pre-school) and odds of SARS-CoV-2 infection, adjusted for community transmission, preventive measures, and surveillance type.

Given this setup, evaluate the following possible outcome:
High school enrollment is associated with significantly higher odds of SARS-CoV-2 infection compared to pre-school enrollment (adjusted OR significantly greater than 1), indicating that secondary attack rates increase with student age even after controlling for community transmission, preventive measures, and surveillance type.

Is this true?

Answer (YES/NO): NO